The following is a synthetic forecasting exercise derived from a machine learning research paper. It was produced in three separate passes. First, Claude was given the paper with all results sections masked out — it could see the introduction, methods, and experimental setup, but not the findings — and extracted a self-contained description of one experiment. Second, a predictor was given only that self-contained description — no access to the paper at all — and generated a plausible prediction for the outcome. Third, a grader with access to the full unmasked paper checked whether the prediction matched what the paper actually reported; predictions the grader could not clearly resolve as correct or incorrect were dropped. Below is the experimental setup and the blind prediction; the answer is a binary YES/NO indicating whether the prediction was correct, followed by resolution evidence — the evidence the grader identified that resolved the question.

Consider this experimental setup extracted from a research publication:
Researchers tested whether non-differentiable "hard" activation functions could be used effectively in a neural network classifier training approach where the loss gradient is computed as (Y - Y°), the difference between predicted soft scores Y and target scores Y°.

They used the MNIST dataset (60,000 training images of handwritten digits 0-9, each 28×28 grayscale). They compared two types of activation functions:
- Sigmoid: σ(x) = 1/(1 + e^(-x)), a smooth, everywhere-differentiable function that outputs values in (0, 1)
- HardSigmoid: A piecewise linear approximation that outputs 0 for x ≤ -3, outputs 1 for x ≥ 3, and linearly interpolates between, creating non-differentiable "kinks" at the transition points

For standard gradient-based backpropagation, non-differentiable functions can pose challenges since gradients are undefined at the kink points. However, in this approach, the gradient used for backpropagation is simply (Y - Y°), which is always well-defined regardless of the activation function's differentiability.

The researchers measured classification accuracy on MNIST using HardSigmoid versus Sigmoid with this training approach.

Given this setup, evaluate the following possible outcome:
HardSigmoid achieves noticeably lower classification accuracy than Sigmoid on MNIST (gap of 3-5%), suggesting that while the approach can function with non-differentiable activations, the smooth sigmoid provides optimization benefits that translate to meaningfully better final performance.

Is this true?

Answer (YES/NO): NO